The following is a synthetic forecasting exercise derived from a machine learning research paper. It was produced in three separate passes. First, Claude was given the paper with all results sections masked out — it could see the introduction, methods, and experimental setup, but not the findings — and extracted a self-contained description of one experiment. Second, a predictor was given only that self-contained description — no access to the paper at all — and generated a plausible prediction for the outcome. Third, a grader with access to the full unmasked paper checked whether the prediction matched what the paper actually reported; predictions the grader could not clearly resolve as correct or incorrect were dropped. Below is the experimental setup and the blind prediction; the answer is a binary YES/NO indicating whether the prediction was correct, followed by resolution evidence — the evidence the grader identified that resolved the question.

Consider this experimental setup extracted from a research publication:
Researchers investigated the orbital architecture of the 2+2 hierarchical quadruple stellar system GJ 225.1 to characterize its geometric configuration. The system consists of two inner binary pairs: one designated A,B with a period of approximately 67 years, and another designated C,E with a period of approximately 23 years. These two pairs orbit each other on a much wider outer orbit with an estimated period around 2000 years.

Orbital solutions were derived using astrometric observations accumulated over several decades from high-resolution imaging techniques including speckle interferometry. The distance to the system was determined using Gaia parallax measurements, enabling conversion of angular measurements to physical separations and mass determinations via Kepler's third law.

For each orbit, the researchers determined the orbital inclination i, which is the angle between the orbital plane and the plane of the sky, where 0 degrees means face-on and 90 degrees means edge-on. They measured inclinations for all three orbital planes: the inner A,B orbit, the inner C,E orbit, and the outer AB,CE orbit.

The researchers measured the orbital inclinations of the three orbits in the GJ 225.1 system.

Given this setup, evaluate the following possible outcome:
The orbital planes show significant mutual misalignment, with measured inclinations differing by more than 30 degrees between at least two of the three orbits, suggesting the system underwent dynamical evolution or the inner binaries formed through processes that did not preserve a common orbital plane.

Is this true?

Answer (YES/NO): NO